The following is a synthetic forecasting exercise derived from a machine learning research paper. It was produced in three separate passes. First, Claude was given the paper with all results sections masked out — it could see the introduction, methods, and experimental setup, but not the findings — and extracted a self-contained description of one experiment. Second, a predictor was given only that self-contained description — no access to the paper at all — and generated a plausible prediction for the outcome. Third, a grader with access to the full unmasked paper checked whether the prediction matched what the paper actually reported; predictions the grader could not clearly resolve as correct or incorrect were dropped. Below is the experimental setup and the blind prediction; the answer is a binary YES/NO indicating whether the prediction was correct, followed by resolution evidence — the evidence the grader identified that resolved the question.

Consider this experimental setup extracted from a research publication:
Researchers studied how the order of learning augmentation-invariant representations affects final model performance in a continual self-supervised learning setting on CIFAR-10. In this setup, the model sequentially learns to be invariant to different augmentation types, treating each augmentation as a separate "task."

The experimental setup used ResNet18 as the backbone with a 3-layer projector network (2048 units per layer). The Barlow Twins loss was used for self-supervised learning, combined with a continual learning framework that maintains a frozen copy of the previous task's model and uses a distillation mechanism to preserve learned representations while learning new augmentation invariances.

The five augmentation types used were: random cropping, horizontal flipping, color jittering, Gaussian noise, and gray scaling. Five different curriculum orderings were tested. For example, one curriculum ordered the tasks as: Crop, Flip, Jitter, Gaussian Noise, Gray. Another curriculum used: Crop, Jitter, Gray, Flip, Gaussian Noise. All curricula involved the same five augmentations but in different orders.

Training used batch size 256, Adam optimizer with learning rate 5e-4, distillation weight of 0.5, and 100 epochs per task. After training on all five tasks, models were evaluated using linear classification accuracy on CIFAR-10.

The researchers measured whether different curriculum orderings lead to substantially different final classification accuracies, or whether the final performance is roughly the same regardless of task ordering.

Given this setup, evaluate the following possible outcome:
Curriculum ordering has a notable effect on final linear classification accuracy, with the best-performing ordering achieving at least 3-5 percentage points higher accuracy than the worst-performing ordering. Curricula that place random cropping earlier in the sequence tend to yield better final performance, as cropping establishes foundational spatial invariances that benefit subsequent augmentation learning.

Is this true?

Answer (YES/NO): YES